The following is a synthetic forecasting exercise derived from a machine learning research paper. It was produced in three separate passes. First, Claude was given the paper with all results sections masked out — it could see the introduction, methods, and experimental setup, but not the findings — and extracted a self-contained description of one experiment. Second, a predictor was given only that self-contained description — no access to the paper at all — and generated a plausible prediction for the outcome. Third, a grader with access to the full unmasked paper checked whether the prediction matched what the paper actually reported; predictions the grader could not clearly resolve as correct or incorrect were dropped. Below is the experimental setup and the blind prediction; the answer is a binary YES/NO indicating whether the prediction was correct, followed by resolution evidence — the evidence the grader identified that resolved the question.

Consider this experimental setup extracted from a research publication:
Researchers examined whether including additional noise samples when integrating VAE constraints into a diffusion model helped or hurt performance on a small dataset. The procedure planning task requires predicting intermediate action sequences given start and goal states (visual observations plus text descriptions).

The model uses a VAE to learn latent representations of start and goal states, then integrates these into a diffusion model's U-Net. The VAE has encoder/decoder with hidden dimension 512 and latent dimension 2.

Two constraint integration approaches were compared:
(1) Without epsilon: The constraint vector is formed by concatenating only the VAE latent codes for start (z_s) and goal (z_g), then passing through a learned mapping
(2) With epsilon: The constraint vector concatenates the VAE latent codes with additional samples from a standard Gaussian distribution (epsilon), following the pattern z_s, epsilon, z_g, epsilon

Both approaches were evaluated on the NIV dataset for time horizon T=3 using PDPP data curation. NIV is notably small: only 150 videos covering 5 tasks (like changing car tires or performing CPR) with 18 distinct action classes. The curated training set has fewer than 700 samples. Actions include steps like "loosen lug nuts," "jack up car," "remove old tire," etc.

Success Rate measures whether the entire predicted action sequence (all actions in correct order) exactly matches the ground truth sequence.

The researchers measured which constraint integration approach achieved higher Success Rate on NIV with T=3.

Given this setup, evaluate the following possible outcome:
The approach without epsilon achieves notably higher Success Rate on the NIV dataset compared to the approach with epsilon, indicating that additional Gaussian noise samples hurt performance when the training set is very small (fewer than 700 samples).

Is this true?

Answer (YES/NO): NO